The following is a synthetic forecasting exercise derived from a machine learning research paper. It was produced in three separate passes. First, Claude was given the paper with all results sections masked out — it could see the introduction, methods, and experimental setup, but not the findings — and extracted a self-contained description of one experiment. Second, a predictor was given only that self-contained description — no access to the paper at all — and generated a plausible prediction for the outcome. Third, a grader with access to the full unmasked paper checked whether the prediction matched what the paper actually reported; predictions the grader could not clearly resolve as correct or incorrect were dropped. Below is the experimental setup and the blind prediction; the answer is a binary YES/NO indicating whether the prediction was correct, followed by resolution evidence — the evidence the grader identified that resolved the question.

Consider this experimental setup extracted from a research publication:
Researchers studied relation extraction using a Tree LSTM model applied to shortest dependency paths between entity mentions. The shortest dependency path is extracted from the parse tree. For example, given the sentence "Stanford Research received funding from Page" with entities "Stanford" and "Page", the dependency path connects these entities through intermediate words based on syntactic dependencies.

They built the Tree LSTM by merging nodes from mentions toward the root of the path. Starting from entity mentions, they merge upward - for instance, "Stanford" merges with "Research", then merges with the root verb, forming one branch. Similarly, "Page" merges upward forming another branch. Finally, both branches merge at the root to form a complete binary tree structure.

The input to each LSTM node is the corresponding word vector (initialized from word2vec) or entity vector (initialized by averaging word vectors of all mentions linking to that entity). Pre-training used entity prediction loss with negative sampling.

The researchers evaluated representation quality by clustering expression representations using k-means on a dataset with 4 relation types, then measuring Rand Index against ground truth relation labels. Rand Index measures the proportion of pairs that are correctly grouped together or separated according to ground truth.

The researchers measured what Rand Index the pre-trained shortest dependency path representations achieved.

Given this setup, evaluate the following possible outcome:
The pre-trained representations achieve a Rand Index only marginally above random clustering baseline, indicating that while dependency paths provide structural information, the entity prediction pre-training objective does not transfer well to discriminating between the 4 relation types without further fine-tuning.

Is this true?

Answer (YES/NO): YES